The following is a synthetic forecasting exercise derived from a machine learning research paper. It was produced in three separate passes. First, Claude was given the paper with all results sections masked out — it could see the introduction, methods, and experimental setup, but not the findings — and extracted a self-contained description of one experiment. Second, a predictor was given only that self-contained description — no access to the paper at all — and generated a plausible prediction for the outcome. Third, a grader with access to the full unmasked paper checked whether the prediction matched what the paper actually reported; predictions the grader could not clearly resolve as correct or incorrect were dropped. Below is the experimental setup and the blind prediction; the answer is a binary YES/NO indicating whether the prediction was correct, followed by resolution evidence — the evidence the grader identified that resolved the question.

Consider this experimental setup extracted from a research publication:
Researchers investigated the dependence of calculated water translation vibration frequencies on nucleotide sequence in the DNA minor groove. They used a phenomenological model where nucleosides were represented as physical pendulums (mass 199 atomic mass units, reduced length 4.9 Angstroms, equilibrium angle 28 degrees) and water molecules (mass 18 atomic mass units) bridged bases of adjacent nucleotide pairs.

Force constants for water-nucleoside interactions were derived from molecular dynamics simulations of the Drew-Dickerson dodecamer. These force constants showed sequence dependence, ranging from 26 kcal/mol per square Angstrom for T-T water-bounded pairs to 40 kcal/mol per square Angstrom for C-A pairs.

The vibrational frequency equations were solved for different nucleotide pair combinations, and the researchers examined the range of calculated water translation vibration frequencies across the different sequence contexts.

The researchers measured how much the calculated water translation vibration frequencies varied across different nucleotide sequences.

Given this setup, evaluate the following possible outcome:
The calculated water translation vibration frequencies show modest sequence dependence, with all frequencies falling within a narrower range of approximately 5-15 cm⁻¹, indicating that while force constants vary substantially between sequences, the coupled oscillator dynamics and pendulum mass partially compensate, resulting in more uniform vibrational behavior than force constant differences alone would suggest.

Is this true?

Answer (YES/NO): NO